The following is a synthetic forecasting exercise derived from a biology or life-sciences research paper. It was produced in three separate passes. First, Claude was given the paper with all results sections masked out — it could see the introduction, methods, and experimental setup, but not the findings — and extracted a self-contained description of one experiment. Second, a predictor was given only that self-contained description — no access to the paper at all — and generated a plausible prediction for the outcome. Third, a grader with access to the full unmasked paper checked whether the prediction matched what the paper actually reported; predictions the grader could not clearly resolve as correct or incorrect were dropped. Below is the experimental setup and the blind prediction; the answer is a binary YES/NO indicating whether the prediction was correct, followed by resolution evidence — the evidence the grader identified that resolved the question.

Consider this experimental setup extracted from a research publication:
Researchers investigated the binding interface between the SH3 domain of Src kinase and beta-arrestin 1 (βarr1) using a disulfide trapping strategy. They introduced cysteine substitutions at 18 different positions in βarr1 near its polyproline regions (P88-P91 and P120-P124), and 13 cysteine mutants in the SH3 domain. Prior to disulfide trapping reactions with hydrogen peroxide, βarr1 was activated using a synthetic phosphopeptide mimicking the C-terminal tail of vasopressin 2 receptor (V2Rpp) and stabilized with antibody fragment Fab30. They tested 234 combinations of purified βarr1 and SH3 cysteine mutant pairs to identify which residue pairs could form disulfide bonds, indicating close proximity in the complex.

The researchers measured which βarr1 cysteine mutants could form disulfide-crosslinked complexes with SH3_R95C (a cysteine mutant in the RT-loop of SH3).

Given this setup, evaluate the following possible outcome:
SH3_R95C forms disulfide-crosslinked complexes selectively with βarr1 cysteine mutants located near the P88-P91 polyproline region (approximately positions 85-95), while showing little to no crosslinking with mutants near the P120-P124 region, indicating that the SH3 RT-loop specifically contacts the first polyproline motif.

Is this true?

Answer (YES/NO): NO